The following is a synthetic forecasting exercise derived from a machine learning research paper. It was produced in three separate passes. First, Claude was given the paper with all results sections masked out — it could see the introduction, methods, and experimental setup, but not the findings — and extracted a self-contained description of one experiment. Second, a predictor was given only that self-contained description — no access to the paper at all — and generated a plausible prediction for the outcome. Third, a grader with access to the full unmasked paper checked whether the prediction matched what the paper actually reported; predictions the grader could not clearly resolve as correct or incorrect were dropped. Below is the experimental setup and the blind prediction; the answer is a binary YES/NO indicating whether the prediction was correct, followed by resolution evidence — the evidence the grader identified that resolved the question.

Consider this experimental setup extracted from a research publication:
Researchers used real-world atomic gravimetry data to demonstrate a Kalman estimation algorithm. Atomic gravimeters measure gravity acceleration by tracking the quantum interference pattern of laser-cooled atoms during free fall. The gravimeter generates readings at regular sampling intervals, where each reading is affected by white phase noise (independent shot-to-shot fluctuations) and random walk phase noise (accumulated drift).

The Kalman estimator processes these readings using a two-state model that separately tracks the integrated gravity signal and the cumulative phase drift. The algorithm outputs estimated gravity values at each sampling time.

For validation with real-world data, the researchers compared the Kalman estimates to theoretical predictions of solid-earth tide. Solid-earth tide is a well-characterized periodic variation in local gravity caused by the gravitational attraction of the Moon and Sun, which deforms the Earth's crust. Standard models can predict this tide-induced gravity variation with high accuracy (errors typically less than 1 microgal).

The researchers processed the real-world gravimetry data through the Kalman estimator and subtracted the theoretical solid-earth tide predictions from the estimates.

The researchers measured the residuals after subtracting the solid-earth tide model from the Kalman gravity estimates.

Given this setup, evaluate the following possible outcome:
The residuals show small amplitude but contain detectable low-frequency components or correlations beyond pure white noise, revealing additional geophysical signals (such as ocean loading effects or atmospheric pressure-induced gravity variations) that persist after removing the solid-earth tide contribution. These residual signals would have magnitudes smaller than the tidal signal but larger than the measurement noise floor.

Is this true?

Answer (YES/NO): NO